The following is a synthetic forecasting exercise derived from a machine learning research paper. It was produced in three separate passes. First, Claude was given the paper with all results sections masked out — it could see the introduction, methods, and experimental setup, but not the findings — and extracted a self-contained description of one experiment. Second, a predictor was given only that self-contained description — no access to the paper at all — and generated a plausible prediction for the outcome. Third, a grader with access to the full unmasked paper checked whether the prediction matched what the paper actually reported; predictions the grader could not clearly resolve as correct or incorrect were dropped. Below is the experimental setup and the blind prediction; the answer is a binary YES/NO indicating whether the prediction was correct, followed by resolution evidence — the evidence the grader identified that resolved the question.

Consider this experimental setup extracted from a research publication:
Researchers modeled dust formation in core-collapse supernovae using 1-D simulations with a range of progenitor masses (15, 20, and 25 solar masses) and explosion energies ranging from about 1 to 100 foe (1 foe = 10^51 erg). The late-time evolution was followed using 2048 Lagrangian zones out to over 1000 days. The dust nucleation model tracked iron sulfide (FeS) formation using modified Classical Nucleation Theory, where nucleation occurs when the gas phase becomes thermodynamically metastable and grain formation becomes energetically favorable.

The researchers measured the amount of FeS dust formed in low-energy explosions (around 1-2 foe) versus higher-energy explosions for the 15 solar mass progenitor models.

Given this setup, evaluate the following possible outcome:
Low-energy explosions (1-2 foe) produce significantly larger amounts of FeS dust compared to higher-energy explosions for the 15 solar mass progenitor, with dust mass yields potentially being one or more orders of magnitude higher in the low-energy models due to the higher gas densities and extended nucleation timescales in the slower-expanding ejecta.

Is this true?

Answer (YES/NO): YES